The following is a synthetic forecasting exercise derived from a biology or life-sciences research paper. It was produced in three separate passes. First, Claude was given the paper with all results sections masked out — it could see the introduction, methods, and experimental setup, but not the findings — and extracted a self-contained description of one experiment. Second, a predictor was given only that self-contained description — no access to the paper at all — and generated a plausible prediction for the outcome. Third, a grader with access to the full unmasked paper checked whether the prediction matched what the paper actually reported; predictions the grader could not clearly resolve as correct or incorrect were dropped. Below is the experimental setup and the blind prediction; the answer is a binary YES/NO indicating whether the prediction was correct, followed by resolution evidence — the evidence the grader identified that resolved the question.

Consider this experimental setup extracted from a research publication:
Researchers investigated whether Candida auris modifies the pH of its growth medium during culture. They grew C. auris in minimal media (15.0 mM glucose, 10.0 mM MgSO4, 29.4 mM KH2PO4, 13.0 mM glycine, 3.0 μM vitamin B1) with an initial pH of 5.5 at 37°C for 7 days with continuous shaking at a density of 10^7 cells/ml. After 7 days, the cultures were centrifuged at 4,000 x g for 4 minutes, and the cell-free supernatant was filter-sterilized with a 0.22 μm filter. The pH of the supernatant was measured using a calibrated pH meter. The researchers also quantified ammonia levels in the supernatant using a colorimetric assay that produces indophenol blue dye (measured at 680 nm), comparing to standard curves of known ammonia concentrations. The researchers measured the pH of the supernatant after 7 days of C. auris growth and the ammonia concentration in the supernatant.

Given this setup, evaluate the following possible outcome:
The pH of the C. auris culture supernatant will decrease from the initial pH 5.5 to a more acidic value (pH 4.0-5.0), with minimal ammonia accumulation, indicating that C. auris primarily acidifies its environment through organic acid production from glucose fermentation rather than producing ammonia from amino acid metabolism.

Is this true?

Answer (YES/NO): NO